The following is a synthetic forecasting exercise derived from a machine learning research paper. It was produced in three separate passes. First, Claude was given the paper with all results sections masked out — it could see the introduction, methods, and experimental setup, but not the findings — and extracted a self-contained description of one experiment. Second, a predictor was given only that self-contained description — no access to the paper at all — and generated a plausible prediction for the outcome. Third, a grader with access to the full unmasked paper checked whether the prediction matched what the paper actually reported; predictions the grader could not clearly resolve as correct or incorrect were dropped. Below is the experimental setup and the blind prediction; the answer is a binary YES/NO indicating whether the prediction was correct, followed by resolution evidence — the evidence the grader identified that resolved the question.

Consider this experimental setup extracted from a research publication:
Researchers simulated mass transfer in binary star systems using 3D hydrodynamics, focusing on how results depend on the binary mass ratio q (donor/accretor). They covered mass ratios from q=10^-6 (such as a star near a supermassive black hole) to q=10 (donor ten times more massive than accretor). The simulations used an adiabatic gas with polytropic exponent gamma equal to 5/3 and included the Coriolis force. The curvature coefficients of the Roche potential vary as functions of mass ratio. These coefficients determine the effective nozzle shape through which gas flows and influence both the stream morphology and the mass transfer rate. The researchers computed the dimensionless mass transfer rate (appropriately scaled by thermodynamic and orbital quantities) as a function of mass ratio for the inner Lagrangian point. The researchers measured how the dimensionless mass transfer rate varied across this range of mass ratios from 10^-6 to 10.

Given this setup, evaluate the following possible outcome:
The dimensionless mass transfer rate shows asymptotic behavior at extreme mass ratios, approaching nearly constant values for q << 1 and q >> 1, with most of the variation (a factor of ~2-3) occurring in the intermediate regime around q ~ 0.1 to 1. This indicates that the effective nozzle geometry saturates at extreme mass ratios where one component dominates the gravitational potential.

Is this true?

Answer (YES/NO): NO